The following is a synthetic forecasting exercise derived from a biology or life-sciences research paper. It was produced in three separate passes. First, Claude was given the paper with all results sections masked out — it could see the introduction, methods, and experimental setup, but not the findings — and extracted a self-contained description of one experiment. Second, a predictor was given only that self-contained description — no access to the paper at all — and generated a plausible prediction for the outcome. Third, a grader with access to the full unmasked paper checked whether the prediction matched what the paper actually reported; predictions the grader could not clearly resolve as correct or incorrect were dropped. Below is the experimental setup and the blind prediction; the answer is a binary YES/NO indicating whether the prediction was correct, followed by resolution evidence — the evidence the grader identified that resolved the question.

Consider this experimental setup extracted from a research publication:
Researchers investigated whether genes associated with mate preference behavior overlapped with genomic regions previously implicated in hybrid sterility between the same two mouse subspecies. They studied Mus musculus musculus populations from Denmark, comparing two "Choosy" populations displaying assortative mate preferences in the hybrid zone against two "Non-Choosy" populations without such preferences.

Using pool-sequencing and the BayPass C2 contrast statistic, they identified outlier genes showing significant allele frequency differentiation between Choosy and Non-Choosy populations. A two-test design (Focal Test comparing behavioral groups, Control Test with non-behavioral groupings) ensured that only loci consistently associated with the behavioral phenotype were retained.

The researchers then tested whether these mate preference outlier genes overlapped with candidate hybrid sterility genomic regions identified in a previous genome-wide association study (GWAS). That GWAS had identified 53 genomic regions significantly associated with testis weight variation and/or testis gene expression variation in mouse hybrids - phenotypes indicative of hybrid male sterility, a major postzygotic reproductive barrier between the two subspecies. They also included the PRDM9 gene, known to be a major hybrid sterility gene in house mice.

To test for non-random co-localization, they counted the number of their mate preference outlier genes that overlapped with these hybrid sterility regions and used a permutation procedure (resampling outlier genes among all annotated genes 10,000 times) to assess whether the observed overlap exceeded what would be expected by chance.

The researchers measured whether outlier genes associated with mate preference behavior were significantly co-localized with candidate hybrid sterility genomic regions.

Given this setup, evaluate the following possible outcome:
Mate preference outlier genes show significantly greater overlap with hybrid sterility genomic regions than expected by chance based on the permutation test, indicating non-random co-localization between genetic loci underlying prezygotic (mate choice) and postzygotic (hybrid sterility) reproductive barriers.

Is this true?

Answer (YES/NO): NO